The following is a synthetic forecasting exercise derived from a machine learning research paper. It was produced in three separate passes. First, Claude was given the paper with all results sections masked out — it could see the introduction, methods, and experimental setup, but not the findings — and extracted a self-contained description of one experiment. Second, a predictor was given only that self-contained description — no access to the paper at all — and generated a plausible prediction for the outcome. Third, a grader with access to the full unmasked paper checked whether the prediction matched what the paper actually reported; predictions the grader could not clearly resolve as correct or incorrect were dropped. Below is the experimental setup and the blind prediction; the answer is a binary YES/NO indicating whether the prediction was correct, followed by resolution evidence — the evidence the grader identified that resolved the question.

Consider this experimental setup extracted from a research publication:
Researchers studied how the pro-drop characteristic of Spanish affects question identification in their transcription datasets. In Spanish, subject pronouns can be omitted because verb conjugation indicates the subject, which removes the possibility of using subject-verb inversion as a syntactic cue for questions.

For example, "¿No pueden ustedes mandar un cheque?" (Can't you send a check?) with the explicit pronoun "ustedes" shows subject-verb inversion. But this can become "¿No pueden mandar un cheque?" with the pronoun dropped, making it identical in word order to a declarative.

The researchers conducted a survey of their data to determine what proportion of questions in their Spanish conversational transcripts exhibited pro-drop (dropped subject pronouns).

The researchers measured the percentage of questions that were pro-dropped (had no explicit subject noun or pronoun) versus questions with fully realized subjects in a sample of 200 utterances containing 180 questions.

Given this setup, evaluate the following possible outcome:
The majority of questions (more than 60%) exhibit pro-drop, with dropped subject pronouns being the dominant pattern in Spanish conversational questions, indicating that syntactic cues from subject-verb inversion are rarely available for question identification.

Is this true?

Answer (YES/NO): YES